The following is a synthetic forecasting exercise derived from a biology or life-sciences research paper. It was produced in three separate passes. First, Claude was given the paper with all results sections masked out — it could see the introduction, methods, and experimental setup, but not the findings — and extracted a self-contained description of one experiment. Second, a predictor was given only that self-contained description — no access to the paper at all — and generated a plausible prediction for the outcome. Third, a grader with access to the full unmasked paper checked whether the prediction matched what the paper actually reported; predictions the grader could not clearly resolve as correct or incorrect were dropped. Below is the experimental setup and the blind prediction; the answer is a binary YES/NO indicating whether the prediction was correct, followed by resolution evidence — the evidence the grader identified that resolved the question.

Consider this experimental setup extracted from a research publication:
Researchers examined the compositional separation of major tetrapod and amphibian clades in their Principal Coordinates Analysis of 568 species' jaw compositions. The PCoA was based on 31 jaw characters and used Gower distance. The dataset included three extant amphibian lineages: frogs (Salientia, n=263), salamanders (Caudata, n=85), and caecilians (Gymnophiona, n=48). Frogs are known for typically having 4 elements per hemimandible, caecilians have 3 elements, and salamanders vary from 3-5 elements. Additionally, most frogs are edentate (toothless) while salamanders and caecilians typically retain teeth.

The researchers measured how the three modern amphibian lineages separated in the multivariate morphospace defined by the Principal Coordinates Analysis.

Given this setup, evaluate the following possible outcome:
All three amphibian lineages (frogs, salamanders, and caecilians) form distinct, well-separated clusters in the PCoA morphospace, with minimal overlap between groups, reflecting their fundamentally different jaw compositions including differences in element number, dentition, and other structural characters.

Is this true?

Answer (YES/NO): YES